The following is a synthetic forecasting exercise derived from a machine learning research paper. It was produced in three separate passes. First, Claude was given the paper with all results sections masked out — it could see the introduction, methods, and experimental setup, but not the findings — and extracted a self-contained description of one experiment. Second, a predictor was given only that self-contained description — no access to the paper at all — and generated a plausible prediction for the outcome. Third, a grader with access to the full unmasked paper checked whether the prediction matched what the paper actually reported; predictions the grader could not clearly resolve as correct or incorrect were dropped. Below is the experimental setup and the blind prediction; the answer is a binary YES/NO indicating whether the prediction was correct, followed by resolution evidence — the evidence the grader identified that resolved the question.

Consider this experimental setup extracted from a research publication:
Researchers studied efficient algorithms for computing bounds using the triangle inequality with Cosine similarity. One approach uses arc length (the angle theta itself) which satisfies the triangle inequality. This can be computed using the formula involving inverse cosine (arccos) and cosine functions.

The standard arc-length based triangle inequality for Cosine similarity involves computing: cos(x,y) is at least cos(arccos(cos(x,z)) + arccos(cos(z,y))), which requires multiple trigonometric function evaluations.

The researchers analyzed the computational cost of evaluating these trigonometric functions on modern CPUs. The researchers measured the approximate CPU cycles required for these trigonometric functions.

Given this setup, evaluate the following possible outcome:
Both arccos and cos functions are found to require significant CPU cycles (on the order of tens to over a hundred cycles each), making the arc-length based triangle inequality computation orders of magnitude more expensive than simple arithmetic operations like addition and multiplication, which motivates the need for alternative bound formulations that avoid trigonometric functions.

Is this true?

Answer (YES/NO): YES